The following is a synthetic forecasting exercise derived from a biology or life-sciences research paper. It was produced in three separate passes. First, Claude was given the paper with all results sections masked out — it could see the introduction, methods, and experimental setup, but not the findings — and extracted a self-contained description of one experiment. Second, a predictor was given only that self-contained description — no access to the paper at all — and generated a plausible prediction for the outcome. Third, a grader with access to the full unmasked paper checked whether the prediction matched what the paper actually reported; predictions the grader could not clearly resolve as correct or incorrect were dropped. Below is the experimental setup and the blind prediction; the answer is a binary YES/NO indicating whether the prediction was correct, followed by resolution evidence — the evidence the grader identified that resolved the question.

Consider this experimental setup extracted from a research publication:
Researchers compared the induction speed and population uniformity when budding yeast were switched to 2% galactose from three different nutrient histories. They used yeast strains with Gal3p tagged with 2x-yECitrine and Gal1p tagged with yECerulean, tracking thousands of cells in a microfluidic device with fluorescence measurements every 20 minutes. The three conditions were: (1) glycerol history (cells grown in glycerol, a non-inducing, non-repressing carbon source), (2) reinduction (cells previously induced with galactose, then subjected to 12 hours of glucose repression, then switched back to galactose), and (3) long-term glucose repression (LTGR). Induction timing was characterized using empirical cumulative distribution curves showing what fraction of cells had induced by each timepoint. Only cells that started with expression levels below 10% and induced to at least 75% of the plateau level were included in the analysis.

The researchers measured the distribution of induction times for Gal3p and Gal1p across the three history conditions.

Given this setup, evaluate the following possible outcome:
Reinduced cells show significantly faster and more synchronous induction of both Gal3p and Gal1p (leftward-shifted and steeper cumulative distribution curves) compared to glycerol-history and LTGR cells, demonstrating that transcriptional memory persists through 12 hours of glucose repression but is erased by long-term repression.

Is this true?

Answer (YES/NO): NO